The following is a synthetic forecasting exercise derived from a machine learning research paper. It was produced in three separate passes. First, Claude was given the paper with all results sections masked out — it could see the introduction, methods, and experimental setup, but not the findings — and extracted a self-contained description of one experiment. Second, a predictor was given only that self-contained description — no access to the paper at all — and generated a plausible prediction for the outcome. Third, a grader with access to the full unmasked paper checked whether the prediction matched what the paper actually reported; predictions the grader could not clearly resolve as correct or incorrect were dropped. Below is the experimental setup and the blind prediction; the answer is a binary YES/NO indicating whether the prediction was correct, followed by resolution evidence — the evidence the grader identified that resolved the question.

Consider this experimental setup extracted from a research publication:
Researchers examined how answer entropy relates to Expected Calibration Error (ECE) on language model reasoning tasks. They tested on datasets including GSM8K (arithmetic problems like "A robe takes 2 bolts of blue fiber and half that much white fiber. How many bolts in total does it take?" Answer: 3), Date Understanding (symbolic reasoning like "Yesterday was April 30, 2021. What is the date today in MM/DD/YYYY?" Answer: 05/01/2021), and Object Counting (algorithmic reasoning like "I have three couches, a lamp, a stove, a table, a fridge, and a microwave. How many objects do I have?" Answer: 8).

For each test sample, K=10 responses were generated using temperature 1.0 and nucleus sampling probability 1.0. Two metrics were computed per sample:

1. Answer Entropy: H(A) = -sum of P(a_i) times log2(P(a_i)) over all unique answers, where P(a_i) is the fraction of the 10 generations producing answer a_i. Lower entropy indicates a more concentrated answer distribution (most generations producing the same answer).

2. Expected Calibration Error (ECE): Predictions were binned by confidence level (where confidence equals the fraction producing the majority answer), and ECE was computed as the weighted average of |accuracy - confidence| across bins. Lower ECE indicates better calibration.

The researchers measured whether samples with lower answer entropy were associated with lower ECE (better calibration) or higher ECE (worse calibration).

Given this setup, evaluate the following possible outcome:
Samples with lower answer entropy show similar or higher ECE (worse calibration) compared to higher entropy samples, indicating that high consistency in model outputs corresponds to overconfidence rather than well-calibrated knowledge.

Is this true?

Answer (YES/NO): NO